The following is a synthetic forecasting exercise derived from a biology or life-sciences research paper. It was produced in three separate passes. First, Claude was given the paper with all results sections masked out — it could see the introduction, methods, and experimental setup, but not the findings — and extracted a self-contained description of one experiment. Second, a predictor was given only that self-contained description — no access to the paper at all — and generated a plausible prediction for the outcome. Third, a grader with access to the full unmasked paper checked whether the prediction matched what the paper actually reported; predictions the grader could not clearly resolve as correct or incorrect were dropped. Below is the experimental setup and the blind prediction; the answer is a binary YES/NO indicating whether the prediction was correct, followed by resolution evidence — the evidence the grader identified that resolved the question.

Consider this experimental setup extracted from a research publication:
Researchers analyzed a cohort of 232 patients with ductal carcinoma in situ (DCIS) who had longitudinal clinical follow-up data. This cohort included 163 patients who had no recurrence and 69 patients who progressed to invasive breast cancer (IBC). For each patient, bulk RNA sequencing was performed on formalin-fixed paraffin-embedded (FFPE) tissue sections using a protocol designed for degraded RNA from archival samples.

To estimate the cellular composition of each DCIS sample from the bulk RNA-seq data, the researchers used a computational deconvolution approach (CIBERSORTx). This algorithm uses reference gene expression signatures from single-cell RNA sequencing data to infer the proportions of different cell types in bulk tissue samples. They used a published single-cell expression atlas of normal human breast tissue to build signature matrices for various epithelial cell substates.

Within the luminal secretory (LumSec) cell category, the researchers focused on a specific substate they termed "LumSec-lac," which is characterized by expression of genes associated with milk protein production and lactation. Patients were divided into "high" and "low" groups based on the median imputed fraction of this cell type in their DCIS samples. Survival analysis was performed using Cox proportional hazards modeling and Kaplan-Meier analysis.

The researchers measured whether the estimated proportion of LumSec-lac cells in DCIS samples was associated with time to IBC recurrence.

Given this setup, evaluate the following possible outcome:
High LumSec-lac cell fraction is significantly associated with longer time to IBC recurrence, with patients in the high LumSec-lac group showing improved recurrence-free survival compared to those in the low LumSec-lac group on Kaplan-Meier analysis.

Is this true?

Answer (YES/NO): NO